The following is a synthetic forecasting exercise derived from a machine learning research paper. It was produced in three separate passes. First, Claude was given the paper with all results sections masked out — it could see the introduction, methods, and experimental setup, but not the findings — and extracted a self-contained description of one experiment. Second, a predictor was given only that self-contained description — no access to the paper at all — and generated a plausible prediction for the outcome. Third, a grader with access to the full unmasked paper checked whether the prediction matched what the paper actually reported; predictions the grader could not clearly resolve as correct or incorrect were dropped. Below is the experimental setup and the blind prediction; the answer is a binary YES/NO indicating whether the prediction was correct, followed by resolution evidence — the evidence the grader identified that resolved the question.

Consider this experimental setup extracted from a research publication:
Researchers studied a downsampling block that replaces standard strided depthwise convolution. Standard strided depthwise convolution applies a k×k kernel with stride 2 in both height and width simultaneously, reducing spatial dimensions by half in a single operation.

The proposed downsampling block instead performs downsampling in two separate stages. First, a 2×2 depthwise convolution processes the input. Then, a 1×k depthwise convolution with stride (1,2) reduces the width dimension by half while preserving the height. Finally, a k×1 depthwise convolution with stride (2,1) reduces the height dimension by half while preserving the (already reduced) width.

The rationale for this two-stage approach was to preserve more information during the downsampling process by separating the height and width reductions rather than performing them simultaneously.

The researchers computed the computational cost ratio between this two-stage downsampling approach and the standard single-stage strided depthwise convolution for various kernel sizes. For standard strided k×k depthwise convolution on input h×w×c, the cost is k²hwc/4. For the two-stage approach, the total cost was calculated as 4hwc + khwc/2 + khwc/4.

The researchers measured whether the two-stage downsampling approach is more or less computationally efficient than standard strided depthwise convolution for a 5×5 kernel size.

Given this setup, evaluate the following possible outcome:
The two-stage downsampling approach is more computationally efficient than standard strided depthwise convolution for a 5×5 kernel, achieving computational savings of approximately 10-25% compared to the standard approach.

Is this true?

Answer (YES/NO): NO